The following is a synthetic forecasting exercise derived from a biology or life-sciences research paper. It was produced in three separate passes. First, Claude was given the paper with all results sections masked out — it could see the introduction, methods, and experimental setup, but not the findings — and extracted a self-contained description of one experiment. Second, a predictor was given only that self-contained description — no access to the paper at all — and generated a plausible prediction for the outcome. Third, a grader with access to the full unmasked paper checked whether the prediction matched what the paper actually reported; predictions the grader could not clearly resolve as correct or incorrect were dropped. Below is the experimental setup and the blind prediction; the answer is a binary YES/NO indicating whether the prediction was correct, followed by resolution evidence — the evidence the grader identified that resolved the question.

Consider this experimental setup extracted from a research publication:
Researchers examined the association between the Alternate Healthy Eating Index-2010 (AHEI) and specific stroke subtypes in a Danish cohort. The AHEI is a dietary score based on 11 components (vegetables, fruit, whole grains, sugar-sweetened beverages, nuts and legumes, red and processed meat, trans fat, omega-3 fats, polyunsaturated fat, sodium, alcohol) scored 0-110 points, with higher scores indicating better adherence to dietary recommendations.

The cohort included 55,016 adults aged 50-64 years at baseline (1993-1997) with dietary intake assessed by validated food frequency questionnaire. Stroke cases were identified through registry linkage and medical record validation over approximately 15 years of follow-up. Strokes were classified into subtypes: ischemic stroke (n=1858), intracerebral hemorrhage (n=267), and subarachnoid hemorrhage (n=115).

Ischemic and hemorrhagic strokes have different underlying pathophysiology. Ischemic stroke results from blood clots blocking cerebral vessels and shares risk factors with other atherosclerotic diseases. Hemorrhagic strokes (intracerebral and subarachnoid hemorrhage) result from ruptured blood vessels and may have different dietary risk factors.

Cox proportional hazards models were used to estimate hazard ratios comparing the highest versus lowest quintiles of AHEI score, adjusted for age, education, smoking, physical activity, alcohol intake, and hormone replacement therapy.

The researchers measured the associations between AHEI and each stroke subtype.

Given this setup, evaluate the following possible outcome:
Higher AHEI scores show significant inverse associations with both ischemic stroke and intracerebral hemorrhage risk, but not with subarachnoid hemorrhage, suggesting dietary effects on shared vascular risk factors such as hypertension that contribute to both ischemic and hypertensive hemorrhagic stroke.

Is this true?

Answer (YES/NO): YES